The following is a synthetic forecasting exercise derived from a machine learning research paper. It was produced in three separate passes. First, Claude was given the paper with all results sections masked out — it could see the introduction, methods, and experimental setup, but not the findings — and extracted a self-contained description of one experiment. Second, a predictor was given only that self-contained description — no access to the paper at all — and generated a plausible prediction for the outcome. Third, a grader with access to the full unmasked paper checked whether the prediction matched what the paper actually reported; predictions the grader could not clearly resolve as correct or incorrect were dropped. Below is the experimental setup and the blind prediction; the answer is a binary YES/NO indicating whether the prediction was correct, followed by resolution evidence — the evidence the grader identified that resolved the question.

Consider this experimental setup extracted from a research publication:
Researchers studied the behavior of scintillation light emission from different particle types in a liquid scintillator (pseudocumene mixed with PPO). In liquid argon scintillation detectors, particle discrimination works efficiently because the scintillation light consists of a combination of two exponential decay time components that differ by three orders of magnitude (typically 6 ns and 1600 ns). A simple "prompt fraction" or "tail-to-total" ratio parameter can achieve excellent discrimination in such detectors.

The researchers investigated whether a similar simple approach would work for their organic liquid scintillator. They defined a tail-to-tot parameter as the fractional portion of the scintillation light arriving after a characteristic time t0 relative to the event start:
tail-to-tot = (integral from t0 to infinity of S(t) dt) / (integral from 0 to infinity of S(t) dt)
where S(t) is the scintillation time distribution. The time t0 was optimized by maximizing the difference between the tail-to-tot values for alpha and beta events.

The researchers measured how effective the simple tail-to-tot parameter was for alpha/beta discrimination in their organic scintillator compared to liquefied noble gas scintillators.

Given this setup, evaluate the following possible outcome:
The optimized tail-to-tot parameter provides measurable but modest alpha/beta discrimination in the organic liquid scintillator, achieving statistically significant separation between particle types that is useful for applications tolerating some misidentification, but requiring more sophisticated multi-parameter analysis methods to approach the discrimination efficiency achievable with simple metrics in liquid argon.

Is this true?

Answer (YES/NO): YES